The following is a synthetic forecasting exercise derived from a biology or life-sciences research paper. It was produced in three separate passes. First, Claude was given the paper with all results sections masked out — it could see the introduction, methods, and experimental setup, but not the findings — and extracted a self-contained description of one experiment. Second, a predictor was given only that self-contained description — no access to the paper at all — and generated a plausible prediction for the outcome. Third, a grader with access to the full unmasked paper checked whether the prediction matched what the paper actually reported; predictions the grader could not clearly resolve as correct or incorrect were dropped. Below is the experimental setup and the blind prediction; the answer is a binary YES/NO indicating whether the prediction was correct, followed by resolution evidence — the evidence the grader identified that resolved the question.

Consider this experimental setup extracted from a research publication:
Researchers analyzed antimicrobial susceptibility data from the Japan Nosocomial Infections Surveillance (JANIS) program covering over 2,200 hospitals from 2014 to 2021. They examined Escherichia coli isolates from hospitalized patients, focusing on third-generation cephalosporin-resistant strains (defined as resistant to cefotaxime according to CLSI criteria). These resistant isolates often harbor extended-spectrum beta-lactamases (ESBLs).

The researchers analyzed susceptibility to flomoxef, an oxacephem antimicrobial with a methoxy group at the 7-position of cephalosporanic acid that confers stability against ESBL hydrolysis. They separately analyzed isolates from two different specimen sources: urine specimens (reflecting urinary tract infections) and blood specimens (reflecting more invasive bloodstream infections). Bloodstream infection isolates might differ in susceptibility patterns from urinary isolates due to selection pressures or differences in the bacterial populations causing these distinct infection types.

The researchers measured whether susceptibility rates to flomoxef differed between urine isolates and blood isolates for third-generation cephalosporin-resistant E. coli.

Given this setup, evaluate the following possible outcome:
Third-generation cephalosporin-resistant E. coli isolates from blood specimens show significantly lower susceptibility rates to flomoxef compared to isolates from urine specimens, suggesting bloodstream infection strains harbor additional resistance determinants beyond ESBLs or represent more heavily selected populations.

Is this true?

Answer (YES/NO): NO